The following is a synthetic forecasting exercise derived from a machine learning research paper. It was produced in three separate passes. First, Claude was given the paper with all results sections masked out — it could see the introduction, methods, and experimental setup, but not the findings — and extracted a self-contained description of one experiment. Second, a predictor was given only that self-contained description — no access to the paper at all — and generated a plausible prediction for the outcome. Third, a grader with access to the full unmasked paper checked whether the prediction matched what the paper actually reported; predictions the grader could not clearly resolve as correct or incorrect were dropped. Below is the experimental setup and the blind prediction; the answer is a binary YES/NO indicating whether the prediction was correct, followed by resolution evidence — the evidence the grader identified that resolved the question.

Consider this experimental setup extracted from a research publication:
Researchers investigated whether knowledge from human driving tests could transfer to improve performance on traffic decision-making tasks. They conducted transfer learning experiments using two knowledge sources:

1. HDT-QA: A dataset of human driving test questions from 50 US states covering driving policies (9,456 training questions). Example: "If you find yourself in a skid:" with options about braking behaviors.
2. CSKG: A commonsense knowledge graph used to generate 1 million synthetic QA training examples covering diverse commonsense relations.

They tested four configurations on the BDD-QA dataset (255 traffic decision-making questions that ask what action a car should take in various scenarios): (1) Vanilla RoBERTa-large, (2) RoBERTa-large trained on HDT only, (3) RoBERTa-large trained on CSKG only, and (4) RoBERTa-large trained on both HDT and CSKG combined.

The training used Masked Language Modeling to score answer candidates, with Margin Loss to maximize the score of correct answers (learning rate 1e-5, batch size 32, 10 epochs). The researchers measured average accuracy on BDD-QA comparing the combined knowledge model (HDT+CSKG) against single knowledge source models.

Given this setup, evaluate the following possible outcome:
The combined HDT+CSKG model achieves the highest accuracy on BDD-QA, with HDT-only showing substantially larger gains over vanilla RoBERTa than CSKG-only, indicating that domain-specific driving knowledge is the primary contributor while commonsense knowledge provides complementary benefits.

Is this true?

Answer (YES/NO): NO